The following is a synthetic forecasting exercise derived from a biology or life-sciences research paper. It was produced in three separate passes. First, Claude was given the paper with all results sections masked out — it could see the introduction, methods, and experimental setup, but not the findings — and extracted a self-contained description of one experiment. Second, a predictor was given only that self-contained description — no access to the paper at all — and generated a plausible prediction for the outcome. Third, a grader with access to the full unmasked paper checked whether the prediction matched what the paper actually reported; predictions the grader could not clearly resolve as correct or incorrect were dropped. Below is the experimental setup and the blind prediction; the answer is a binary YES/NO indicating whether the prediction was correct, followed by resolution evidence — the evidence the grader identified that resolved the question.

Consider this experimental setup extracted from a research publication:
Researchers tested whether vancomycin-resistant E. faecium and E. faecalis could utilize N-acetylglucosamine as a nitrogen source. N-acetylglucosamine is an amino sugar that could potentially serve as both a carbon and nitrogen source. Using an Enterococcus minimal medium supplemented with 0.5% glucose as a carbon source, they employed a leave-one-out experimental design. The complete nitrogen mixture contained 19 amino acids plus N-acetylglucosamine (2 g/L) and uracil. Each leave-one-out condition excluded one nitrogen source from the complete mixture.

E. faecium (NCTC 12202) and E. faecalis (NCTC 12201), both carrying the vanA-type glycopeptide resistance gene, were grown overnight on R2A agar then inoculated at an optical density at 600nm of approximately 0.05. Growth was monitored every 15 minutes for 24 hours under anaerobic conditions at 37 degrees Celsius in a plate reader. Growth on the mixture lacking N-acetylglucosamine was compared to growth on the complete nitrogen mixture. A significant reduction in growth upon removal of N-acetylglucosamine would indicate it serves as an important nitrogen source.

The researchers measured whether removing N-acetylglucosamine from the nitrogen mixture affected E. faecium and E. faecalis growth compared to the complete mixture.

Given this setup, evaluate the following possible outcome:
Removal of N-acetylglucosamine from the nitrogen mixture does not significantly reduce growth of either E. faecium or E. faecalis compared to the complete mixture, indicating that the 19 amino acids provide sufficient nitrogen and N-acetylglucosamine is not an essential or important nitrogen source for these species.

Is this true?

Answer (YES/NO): YES